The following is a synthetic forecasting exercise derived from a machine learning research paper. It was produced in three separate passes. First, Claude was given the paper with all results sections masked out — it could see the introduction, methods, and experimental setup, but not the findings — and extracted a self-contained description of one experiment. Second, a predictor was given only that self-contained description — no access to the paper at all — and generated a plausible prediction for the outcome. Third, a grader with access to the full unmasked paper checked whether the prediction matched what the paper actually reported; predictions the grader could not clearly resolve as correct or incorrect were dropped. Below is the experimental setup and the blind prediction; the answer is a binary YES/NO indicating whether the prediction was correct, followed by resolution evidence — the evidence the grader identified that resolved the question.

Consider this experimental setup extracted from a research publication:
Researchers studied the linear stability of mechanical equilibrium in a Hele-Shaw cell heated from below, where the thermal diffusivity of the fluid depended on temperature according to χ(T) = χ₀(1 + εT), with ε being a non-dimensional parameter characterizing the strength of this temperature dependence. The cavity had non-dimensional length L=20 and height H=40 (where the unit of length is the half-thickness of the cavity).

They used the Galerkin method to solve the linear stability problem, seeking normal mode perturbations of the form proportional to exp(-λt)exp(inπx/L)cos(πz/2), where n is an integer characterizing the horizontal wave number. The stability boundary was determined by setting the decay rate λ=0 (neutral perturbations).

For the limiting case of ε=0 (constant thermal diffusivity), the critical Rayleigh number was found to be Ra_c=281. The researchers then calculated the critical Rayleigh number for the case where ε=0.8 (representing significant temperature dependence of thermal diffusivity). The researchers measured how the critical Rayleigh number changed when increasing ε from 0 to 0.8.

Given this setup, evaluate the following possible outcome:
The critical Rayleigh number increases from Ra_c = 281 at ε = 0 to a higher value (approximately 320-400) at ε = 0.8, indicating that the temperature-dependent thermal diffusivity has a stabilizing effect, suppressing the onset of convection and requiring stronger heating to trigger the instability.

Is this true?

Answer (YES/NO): NO